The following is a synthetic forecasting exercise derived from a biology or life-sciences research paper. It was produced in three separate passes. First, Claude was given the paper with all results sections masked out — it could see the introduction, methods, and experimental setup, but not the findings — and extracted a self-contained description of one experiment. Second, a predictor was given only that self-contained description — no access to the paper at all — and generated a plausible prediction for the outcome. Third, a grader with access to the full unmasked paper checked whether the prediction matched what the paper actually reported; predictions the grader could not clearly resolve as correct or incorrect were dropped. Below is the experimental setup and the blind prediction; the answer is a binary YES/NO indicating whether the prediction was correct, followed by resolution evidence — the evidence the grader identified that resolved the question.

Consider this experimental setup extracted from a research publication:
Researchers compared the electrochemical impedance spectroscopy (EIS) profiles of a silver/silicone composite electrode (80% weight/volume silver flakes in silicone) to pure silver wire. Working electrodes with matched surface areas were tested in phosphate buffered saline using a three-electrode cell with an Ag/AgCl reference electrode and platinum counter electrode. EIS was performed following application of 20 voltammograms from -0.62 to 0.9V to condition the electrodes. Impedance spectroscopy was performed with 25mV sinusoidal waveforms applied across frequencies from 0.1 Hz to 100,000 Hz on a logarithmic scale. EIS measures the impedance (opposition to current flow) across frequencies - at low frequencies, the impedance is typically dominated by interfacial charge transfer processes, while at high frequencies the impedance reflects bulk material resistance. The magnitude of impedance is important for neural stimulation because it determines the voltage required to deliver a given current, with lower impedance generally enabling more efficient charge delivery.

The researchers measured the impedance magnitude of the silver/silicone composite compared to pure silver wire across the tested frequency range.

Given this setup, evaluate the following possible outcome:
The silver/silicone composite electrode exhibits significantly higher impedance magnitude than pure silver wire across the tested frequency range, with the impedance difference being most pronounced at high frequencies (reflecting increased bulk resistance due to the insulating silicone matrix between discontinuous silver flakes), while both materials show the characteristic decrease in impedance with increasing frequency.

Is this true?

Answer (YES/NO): NO